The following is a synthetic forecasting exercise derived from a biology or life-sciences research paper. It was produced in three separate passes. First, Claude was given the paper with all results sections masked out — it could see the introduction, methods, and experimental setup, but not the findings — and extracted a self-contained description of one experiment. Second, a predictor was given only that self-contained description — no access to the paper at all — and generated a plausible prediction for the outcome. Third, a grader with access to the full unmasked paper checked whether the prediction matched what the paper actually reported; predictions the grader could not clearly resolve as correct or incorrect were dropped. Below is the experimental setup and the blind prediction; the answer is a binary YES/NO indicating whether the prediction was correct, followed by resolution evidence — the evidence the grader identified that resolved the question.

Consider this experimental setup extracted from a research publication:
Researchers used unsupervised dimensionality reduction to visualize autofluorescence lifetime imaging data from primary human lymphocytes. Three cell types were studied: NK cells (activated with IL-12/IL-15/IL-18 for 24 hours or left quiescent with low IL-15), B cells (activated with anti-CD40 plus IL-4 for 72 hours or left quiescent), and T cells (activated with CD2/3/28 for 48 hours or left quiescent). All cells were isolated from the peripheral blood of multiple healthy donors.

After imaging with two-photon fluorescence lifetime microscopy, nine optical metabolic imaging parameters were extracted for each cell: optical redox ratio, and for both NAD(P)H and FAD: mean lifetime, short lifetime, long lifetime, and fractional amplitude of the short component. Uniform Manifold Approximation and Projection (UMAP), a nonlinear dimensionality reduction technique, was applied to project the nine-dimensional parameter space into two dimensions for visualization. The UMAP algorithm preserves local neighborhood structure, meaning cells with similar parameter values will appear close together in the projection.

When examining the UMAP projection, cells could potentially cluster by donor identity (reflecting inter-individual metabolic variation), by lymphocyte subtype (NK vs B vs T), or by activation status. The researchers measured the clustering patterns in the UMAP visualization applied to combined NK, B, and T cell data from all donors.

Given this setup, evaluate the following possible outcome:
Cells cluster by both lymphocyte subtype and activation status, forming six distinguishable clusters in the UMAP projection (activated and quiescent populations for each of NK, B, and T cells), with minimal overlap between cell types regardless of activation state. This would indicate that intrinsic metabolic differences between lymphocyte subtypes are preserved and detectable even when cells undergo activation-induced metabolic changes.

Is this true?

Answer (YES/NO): YES